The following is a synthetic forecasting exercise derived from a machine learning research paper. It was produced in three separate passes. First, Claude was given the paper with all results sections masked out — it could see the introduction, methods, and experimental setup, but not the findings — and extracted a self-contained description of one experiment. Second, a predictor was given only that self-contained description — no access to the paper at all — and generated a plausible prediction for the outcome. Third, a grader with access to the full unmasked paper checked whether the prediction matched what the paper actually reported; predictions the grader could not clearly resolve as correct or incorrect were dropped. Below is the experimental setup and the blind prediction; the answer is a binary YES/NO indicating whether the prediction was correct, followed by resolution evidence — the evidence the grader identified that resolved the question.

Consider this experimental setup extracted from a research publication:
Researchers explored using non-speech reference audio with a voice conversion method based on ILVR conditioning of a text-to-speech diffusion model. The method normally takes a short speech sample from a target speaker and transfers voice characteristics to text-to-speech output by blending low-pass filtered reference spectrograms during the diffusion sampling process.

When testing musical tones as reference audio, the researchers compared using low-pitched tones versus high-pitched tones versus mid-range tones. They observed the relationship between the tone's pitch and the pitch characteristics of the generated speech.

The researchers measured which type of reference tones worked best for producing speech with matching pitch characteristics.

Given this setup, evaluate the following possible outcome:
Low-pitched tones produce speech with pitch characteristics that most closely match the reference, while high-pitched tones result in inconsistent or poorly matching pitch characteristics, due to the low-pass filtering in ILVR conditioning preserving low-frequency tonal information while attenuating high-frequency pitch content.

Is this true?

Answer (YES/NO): NO